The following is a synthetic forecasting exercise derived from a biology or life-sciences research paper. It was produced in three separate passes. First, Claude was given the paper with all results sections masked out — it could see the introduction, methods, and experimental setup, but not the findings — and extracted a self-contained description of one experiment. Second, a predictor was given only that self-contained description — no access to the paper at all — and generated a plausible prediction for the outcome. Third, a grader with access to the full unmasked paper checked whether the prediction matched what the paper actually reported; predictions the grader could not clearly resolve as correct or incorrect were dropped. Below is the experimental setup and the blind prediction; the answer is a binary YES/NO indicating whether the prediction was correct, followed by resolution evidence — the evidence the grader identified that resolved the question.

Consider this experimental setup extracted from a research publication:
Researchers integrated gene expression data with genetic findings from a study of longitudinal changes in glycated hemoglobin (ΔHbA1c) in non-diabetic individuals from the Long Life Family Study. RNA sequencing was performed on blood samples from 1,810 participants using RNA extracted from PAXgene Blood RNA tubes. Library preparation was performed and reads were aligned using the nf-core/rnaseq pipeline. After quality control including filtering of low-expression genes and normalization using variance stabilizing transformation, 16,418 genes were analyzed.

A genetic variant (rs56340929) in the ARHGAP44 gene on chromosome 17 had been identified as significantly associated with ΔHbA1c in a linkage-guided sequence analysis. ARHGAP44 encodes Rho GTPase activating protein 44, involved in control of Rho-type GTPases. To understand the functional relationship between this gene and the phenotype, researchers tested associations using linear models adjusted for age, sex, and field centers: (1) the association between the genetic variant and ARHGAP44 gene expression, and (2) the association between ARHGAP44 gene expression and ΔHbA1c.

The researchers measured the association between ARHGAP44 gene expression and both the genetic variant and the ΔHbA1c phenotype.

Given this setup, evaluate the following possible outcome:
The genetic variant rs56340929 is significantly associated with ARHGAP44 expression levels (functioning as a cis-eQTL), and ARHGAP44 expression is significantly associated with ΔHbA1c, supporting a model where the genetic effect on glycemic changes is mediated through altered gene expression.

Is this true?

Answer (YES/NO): NO